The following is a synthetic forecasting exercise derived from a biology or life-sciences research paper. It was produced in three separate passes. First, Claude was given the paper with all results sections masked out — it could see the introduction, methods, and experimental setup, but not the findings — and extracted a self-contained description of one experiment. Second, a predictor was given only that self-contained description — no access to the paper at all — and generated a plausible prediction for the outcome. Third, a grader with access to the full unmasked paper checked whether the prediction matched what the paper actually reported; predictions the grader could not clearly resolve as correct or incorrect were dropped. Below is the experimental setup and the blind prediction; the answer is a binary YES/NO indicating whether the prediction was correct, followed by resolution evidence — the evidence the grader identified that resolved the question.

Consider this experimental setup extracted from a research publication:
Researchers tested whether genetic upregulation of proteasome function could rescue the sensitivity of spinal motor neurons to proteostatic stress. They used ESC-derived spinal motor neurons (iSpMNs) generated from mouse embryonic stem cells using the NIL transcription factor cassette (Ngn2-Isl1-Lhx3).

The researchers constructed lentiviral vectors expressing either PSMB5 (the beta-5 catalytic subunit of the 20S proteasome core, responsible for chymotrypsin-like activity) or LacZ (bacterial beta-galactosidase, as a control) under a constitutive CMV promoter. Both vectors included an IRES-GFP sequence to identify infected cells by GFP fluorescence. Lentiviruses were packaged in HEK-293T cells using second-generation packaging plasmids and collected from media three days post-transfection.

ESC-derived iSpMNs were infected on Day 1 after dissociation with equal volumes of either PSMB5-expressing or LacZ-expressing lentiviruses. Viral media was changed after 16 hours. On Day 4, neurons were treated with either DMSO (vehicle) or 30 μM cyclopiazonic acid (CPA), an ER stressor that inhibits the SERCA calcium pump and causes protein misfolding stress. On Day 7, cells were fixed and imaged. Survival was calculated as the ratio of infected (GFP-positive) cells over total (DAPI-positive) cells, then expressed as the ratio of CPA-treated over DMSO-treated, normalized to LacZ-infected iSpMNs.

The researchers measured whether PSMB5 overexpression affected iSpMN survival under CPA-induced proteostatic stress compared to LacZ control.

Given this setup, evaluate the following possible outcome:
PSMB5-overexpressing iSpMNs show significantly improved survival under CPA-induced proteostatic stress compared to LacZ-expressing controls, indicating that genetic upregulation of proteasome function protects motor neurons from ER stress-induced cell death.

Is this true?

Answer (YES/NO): YES